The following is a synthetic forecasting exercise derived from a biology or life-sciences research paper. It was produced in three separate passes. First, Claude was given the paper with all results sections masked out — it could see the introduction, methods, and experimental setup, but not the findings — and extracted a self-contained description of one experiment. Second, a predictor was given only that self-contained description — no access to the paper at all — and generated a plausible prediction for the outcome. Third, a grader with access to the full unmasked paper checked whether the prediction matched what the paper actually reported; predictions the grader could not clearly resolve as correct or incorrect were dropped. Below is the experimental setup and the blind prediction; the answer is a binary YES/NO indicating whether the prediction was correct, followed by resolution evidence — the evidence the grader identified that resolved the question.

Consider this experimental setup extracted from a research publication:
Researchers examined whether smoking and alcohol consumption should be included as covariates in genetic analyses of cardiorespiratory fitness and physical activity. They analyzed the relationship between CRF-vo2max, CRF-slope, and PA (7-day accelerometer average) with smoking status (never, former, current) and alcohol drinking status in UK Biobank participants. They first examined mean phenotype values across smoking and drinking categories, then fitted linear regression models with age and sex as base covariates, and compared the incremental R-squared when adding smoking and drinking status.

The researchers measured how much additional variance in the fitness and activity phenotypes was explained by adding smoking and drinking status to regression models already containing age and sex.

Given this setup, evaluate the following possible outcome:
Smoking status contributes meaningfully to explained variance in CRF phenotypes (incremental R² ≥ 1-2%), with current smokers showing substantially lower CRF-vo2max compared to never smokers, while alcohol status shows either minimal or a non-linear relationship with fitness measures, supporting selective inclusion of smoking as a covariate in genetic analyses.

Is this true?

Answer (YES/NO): NO